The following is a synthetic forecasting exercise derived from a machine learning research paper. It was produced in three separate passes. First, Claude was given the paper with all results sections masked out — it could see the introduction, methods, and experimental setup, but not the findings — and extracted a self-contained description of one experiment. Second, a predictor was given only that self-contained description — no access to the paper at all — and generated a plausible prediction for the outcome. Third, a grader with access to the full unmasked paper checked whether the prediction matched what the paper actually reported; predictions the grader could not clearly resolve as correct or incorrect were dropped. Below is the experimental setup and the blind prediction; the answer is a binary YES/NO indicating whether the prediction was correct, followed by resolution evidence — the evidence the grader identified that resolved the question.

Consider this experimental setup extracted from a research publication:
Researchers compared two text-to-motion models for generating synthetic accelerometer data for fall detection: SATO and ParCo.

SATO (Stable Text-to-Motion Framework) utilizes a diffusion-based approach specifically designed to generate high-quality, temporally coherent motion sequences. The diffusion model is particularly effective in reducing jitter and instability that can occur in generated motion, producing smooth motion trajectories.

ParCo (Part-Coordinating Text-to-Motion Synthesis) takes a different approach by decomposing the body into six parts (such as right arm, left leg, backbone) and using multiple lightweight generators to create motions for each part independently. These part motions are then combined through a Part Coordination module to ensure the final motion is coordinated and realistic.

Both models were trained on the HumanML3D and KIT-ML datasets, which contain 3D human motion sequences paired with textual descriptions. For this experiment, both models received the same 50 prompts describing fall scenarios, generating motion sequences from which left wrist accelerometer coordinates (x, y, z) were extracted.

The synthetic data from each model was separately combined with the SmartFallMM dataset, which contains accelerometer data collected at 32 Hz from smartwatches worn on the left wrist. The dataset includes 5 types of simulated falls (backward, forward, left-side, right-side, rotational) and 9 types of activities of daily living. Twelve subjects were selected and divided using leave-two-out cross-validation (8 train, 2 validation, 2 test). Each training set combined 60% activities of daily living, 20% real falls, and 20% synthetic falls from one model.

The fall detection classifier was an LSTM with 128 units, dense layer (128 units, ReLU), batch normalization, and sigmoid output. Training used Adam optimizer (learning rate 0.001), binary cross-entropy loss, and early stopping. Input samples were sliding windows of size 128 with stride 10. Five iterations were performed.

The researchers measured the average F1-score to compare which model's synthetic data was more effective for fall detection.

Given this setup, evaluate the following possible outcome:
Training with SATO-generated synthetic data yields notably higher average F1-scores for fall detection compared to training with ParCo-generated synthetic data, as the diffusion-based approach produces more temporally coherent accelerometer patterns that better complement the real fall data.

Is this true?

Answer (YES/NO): NO